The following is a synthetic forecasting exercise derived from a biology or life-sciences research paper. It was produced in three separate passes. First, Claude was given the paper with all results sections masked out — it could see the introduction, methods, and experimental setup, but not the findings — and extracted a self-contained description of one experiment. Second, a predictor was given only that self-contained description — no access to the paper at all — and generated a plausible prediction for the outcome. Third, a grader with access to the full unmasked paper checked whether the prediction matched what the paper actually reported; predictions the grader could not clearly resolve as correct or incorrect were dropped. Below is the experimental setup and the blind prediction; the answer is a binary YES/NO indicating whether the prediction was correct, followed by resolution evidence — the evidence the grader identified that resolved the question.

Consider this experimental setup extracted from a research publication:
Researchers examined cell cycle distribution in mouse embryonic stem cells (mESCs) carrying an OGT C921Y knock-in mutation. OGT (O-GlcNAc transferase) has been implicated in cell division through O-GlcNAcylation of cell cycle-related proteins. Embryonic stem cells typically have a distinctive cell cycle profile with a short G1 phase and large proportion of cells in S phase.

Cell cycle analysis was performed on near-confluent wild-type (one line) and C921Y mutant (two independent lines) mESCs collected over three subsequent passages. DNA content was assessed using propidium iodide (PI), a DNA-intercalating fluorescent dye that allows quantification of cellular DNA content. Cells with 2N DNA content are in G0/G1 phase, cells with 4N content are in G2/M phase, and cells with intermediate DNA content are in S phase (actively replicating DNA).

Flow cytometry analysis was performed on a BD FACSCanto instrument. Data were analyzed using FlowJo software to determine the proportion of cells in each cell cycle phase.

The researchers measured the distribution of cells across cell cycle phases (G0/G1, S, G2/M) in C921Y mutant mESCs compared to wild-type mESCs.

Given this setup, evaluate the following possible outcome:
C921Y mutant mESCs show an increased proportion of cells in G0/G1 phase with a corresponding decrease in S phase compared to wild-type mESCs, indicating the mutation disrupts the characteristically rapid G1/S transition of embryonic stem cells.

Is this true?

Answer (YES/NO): NO